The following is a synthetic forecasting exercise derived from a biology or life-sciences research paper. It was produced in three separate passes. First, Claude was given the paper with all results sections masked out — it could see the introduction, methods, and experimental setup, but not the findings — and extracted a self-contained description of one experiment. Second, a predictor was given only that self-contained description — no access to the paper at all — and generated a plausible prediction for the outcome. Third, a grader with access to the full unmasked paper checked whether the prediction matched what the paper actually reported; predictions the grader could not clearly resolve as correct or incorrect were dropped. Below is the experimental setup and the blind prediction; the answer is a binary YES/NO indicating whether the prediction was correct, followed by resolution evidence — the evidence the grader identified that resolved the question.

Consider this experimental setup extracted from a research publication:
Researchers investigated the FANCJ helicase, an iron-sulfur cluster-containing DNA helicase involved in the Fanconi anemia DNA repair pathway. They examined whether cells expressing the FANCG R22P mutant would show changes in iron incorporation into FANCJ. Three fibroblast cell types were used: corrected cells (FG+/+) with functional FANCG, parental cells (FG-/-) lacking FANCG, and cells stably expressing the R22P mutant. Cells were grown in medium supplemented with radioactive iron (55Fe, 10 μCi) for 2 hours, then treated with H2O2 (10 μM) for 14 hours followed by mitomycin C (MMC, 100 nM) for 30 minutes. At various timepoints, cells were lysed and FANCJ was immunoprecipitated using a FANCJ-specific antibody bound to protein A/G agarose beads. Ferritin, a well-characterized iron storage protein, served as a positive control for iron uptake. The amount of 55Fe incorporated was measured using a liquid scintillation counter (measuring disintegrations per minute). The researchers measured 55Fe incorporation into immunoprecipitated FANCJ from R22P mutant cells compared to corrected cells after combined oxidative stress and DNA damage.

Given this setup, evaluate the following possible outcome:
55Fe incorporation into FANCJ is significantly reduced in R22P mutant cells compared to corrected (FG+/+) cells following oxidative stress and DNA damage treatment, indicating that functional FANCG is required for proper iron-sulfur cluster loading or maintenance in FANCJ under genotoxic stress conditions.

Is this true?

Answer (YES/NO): YES